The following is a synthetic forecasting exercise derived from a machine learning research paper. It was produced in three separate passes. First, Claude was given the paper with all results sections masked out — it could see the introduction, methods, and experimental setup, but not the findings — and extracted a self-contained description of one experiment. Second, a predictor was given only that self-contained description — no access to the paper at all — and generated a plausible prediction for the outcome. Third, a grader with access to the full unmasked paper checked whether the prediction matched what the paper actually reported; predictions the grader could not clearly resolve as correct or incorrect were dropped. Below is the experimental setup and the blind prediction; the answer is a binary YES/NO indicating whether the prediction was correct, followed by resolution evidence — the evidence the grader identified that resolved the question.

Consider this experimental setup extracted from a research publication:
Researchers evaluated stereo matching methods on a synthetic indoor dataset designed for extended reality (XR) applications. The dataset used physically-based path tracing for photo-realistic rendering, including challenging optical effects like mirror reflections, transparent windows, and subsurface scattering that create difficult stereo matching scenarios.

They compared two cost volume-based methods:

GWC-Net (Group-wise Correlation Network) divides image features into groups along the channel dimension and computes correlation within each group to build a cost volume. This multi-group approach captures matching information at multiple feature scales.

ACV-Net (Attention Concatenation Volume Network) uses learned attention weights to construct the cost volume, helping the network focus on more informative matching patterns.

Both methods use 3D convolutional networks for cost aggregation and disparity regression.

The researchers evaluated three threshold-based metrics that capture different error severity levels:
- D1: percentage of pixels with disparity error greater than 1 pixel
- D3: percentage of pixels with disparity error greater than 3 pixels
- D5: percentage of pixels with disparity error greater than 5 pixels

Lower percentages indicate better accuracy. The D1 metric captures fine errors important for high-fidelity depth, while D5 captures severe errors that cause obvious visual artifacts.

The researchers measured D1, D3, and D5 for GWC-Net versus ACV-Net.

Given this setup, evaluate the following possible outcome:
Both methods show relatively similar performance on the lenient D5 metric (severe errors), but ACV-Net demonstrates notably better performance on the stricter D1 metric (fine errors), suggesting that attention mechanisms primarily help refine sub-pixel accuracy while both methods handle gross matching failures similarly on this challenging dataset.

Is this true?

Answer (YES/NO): NO